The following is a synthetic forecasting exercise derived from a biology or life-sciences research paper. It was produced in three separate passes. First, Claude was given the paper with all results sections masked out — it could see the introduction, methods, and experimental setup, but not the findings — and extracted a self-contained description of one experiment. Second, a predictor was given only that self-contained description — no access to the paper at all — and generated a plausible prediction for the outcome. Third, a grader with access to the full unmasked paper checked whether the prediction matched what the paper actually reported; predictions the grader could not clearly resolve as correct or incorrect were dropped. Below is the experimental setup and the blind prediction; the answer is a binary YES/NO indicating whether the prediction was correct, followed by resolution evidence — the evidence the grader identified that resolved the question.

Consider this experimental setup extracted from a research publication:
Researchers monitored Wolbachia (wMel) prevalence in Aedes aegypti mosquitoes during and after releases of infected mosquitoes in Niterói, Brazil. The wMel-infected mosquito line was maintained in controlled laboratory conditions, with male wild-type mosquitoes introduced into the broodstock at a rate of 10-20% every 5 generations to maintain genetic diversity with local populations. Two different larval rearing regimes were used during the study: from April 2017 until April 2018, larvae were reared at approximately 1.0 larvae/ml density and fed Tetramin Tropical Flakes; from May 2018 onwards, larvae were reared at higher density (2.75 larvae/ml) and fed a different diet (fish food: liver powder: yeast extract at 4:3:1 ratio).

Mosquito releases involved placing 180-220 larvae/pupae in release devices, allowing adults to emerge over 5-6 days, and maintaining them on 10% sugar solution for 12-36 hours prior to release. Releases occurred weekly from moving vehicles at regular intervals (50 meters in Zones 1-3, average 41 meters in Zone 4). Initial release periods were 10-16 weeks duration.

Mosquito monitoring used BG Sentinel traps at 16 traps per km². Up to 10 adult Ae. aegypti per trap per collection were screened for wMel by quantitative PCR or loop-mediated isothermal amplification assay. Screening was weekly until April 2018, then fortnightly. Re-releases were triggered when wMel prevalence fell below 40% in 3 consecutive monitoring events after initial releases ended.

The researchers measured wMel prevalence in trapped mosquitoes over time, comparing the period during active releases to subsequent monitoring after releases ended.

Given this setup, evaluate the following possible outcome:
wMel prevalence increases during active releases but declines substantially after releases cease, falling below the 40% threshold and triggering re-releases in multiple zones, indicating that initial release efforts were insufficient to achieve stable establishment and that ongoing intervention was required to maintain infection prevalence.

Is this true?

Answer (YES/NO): YES